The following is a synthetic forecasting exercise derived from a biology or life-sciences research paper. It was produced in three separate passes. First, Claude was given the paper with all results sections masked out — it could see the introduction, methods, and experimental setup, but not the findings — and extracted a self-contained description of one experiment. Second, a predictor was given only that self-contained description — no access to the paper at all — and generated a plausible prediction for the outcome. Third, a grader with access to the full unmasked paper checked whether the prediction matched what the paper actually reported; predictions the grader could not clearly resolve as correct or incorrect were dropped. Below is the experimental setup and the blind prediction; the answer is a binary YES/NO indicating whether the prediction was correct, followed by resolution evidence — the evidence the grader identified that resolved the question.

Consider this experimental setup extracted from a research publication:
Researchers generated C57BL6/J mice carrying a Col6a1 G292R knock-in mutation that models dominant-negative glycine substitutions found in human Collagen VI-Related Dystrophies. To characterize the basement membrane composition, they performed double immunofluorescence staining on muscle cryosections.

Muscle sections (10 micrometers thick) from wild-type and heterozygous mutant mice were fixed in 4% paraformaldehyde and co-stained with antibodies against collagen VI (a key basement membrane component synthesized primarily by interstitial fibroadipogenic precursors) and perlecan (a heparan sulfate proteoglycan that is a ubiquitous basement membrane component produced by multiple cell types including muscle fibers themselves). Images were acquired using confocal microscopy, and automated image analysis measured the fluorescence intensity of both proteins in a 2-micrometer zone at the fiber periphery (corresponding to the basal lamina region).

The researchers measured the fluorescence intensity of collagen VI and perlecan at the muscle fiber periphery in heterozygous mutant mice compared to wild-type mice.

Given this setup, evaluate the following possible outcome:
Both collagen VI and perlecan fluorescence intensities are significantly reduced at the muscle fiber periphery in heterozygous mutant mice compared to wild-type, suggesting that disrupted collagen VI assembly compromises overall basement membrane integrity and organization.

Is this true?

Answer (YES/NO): NO